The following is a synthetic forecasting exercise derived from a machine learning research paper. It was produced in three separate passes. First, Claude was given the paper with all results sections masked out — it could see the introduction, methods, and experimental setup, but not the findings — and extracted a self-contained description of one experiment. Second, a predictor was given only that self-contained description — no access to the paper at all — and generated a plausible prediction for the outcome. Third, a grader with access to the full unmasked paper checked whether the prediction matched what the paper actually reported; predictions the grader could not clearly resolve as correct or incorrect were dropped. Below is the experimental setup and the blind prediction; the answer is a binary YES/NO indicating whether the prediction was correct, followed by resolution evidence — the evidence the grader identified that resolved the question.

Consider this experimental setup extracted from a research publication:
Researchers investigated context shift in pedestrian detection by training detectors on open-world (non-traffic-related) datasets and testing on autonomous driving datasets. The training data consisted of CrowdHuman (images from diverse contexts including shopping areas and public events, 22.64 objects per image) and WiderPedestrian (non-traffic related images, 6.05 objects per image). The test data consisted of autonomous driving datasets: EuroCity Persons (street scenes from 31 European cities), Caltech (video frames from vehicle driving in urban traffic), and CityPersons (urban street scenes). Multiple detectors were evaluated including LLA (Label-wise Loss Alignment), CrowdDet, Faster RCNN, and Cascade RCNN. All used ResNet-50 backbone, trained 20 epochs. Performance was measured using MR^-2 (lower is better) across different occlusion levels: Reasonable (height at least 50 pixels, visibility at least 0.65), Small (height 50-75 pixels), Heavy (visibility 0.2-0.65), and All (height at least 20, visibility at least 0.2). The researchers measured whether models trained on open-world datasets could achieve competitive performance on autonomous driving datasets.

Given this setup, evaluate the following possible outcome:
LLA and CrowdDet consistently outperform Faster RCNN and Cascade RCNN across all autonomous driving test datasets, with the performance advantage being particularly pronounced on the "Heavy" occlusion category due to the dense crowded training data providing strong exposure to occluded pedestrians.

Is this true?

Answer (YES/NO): NO